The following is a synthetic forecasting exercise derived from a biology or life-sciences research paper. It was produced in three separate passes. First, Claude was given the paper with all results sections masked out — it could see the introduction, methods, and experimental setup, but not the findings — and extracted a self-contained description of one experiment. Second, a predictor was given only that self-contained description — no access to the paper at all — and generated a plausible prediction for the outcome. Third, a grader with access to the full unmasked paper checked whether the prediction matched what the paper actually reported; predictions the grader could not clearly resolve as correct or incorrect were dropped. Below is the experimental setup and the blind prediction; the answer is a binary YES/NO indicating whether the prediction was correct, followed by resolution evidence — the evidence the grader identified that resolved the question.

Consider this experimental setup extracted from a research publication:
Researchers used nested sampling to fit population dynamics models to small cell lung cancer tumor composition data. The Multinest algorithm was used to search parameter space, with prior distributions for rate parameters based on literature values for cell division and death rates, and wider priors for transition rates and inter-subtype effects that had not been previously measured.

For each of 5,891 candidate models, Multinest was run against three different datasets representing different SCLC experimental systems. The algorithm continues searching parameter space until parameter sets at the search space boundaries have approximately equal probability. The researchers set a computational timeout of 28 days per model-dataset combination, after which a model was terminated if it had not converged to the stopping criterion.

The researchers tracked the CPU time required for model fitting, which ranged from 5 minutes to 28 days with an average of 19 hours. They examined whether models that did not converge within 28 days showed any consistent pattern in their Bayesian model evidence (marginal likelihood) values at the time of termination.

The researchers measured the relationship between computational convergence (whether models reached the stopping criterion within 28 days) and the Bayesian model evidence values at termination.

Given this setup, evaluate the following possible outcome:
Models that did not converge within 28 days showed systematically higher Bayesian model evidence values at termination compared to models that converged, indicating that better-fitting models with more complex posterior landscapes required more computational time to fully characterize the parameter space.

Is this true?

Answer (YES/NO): NO